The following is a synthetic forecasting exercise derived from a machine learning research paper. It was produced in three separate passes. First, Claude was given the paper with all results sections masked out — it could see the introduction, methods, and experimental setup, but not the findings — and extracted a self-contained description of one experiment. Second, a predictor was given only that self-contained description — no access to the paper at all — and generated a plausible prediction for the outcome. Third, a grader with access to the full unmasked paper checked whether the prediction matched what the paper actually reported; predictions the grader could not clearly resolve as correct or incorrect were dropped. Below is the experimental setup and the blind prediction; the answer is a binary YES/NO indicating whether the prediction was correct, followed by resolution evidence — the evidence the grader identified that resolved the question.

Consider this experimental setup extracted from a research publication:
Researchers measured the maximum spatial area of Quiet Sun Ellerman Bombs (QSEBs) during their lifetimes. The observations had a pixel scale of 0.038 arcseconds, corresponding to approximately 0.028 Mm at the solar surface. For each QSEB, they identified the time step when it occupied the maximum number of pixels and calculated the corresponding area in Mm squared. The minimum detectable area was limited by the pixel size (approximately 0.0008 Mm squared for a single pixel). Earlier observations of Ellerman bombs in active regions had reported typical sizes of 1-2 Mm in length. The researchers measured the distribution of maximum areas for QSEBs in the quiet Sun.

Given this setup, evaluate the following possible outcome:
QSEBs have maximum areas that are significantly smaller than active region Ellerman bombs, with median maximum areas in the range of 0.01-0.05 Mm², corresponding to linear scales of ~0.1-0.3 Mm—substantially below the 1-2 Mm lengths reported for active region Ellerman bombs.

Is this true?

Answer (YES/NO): YES